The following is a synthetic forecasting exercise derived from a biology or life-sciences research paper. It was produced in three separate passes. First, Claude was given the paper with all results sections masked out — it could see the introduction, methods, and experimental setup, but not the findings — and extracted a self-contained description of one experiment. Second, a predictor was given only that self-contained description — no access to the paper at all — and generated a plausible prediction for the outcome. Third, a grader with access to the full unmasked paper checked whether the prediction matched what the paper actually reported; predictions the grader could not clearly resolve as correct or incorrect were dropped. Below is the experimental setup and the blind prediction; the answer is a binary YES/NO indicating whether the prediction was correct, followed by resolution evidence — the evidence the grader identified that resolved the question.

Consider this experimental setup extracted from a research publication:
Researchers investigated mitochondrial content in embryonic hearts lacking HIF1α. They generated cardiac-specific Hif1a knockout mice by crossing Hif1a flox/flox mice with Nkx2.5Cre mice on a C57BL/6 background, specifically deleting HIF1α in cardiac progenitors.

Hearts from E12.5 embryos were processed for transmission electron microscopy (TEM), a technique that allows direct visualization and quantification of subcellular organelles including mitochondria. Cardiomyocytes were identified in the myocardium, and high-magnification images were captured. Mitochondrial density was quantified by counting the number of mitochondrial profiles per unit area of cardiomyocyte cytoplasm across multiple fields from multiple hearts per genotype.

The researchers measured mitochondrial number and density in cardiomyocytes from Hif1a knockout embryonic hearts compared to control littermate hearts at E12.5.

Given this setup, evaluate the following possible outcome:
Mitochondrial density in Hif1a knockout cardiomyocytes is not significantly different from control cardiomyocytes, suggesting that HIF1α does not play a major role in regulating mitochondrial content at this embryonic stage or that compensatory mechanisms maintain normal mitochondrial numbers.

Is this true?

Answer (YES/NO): NO